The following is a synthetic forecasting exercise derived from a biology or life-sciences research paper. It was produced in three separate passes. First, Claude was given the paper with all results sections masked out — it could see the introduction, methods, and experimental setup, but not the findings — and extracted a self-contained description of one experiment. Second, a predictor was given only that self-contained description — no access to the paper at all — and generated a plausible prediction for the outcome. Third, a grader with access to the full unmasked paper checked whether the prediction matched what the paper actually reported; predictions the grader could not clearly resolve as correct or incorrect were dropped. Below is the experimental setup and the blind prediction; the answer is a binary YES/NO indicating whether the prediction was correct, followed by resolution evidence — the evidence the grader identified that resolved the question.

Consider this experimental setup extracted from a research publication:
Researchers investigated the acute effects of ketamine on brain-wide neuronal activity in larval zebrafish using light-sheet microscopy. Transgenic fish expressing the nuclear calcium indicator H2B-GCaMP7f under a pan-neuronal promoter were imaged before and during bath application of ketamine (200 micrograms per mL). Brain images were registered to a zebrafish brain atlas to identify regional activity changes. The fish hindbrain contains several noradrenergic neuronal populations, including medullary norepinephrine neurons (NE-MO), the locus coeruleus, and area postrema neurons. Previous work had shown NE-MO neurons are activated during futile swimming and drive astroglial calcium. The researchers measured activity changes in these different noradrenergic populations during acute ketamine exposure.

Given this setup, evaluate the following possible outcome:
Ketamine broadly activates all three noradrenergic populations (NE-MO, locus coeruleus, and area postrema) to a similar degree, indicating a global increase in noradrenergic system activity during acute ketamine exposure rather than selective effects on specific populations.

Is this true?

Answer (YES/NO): NO